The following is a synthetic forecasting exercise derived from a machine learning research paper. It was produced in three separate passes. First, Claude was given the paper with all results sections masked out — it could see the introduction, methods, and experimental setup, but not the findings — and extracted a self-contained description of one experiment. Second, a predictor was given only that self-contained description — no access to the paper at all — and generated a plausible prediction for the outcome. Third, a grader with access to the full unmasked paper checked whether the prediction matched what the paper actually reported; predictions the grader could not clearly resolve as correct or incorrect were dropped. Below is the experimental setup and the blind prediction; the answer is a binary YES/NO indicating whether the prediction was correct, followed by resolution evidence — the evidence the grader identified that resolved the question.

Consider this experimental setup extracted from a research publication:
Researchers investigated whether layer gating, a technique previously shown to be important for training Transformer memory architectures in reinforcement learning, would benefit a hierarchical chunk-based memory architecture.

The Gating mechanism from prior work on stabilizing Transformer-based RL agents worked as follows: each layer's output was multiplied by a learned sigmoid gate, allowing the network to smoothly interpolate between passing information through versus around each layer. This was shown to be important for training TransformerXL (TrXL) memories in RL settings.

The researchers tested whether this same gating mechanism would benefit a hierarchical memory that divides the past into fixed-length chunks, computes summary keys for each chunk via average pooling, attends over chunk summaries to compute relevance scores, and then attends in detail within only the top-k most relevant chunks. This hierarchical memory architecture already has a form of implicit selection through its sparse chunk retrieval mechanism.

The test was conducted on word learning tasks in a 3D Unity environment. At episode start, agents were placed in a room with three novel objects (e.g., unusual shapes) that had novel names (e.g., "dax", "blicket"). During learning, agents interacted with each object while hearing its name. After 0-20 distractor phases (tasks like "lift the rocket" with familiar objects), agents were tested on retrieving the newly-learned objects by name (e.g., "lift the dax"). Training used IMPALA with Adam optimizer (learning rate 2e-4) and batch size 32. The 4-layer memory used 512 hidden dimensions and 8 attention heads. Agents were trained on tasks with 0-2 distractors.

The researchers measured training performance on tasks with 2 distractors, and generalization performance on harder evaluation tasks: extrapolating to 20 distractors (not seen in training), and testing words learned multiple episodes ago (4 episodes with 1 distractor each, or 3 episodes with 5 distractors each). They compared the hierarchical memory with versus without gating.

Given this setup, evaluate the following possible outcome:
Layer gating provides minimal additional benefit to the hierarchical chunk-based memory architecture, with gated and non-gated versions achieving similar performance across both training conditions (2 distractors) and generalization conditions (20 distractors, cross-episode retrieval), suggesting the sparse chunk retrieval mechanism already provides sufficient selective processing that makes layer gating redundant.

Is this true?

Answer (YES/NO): NO